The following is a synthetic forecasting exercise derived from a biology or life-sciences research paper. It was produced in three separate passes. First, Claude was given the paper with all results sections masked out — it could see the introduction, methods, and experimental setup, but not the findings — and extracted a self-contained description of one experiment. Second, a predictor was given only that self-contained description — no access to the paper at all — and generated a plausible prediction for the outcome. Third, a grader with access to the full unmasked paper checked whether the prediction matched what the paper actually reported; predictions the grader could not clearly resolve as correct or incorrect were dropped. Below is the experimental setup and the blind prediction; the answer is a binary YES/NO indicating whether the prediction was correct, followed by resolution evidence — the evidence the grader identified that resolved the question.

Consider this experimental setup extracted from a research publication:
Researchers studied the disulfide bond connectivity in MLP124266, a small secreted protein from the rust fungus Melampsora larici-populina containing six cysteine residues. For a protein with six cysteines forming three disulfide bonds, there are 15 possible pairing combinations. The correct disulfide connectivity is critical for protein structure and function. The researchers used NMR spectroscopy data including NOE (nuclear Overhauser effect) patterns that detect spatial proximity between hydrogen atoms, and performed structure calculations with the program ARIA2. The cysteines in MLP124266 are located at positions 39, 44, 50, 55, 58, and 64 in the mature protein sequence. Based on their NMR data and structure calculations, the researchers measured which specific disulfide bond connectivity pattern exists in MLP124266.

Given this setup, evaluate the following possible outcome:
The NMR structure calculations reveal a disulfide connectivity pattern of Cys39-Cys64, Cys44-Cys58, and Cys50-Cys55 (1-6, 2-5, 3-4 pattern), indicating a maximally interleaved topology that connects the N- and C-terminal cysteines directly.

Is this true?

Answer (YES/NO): NO